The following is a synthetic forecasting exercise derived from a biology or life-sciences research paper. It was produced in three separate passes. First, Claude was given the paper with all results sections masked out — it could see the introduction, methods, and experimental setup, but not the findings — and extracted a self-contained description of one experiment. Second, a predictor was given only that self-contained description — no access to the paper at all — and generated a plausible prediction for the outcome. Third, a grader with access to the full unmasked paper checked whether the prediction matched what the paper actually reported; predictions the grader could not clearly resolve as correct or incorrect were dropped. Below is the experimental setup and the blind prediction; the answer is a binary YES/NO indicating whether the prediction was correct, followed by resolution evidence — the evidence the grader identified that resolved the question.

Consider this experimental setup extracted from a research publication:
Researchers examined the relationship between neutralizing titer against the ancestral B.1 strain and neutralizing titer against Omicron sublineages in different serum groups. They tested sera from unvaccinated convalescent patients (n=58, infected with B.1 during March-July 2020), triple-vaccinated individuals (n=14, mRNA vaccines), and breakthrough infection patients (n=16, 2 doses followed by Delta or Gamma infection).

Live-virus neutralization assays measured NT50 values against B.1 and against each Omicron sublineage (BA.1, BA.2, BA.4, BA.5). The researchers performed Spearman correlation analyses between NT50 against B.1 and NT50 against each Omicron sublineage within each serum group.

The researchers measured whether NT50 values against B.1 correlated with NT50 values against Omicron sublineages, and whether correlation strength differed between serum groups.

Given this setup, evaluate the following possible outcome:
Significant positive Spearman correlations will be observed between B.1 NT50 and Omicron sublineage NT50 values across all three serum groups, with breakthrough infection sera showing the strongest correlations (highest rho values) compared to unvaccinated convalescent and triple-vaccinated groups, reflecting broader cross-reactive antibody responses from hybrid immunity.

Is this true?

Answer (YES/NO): YES